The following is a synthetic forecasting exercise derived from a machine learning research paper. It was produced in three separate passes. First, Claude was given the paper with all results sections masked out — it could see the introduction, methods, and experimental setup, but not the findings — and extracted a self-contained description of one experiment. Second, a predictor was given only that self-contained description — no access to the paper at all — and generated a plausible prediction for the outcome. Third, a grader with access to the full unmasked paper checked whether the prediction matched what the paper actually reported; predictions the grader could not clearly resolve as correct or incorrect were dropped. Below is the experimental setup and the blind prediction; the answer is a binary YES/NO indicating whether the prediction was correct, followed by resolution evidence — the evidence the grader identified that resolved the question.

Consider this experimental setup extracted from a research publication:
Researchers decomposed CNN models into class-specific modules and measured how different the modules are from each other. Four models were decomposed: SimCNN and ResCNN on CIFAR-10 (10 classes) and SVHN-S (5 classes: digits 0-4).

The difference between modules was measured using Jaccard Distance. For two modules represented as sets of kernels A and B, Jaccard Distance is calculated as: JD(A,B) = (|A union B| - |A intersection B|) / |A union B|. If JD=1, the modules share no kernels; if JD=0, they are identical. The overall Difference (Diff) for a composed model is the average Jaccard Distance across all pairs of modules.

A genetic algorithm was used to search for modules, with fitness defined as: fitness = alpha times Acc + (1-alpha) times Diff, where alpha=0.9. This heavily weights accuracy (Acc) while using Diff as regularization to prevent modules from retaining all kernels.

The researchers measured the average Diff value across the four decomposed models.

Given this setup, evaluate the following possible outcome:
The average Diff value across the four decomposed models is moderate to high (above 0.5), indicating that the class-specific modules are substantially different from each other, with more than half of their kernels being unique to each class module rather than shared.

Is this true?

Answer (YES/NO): YES